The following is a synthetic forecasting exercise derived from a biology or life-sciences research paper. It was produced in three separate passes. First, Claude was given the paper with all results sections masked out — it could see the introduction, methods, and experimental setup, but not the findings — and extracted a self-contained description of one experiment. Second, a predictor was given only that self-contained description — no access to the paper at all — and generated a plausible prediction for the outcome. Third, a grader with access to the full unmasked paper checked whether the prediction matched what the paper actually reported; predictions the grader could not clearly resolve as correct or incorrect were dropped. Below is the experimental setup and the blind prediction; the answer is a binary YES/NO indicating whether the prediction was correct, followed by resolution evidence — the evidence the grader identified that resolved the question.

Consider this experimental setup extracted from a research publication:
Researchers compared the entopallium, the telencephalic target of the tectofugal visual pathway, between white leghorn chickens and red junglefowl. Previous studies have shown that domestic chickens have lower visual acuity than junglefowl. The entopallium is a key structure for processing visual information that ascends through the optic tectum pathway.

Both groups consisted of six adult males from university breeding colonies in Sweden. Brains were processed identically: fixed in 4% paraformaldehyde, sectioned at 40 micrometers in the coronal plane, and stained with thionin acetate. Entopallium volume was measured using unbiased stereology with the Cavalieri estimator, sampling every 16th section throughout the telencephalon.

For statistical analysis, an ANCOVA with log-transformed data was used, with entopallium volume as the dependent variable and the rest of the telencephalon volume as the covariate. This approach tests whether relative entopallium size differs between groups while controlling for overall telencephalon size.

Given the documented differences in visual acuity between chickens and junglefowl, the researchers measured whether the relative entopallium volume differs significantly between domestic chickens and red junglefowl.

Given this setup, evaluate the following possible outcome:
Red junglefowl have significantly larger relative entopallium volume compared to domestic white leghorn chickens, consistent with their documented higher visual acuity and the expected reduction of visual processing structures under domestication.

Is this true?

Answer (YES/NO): NO